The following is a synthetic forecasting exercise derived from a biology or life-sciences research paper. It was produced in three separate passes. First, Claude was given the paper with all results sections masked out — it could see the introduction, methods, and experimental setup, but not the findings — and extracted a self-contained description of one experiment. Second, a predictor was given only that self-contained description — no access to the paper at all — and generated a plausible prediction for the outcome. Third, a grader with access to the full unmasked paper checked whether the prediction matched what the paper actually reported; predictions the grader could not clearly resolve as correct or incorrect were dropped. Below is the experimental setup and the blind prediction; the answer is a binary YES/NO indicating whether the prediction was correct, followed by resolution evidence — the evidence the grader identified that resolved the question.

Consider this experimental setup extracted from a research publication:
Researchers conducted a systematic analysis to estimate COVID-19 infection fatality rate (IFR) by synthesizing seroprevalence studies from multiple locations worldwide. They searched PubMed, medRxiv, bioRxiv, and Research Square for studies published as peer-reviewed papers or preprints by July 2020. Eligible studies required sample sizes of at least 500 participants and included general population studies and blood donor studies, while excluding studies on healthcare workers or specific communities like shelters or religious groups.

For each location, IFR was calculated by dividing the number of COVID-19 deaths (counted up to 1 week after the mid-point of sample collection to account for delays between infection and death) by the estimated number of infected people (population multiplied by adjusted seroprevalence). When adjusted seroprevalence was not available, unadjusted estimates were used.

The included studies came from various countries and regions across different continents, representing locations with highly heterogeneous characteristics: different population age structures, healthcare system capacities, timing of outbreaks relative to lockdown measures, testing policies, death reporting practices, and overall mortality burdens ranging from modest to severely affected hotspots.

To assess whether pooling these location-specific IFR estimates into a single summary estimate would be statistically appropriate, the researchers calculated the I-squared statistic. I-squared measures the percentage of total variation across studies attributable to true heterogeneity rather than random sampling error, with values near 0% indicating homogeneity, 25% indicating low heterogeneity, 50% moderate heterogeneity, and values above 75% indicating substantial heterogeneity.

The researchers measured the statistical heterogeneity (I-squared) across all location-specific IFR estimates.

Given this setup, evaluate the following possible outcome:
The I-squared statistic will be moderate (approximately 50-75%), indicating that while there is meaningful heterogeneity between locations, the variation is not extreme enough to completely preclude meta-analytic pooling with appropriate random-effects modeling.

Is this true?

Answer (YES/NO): NO